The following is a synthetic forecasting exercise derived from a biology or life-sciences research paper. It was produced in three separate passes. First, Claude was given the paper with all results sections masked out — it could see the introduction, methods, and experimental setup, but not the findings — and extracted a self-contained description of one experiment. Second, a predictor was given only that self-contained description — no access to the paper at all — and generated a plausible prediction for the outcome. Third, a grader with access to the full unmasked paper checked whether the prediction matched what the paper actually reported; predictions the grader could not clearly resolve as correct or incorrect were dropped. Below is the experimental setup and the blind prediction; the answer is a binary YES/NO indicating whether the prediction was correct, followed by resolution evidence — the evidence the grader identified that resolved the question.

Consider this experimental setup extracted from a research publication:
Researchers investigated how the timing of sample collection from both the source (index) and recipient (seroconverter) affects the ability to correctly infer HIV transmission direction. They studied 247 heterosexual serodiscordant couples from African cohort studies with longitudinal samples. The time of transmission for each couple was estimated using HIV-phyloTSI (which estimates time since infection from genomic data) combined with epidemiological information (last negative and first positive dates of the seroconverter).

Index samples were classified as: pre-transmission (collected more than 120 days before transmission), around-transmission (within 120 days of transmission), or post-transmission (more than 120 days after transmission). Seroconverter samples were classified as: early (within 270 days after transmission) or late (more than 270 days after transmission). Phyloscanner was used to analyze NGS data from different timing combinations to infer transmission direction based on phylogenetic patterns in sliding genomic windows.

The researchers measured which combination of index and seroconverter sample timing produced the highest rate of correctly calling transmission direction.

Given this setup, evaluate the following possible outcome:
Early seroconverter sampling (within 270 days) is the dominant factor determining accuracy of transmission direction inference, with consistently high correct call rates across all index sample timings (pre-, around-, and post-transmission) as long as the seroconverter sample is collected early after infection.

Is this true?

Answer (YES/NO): NO